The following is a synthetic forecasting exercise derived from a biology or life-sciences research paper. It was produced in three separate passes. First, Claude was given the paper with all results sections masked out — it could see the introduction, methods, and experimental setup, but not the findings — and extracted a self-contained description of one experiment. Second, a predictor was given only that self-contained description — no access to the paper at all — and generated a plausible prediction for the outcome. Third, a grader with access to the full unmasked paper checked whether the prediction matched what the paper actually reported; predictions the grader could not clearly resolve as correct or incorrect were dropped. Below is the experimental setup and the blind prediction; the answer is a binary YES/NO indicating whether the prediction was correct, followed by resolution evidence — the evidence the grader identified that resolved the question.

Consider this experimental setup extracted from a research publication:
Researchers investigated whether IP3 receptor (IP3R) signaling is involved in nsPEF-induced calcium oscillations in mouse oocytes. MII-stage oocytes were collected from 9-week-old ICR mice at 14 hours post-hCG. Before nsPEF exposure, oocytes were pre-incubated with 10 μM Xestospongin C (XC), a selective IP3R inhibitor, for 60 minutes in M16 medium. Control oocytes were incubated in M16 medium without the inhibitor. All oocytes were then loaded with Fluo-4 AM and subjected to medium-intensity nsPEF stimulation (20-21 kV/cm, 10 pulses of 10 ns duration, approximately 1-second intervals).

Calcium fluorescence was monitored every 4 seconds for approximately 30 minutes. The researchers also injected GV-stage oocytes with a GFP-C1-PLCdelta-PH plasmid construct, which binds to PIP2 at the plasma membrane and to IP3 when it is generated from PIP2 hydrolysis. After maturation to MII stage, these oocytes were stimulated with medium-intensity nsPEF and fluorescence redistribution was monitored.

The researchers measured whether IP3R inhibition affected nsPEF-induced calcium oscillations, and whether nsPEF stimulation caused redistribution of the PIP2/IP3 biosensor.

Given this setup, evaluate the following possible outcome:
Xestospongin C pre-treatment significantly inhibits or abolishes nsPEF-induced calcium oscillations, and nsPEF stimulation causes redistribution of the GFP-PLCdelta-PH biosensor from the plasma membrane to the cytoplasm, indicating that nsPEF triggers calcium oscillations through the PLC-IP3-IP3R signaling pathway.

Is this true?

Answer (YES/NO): YES